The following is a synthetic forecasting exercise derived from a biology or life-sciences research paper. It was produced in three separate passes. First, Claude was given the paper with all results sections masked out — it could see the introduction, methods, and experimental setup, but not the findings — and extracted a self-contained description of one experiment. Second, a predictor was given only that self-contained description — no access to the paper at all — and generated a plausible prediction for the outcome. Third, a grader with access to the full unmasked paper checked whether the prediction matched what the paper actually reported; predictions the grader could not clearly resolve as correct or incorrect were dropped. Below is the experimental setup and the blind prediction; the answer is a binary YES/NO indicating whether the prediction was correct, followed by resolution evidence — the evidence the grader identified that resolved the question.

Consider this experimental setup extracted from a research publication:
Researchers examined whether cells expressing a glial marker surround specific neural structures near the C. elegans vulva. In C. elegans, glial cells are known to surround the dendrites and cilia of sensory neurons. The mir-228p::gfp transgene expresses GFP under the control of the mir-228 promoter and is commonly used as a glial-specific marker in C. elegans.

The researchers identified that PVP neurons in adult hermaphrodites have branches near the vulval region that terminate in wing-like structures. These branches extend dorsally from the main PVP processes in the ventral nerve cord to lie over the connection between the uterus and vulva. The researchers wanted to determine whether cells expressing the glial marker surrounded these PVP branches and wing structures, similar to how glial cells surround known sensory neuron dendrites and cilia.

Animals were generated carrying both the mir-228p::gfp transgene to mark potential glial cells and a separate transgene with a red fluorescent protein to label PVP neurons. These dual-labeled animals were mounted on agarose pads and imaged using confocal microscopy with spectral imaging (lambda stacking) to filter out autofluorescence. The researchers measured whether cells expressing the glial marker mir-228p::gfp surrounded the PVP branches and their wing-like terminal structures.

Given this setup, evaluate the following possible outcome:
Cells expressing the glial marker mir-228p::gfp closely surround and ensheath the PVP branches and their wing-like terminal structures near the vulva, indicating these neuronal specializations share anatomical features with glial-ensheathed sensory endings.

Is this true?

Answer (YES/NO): YES